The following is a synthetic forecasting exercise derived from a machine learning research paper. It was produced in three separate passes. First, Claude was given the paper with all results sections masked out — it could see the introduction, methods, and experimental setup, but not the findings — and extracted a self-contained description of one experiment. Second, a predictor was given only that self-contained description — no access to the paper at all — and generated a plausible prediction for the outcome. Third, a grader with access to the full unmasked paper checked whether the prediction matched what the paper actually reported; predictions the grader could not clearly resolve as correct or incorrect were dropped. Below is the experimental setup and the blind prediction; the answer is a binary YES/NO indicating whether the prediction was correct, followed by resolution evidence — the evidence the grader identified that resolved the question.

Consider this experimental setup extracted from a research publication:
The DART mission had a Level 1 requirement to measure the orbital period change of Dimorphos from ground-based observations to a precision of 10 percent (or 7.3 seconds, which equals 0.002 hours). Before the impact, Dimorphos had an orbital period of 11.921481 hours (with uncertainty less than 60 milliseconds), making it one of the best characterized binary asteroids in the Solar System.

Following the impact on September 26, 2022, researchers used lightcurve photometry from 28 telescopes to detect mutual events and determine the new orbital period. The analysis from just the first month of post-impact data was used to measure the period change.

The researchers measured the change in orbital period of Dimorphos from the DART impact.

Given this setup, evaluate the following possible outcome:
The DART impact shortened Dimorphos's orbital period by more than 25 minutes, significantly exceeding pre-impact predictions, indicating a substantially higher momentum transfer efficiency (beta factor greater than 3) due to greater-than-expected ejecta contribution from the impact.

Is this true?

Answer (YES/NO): NO